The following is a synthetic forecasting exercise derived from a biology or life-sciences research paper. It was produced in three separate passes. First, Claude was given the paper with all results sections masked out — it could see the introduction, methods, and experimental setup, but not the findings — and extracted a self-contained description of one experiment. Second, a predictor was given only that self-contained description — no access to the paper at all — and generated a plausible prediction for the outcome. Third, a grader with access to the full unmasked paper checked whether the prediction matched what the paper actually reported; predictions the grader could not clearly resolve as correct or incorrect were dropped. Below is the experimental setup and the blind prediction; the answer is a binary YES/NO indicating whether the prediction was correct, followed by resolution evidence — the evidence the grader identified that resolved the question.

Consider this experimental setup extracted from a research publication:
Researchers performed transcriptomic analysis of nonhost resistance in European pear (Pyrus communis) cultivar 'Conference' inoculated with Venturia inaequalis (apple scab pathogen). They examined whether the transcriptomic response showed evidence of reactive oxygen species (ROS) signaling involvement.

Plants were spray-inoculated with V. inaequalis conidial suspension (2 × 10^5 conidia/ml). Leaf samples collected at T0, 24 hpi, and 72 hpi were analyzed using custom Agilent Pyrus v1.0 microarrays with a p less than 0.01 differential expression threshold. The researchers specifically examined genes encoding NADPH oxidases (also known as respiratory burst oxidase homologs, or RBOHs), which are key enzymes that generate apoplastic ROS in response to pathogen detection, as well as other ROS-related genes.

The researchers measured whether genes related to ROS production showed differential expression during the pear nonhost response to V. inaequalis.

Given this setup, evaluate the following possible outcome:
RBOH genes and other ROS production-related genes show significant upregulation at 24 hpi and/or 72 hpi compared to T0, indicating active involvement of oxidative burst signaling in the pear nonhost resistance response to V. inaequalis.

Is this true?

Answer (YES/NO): YES